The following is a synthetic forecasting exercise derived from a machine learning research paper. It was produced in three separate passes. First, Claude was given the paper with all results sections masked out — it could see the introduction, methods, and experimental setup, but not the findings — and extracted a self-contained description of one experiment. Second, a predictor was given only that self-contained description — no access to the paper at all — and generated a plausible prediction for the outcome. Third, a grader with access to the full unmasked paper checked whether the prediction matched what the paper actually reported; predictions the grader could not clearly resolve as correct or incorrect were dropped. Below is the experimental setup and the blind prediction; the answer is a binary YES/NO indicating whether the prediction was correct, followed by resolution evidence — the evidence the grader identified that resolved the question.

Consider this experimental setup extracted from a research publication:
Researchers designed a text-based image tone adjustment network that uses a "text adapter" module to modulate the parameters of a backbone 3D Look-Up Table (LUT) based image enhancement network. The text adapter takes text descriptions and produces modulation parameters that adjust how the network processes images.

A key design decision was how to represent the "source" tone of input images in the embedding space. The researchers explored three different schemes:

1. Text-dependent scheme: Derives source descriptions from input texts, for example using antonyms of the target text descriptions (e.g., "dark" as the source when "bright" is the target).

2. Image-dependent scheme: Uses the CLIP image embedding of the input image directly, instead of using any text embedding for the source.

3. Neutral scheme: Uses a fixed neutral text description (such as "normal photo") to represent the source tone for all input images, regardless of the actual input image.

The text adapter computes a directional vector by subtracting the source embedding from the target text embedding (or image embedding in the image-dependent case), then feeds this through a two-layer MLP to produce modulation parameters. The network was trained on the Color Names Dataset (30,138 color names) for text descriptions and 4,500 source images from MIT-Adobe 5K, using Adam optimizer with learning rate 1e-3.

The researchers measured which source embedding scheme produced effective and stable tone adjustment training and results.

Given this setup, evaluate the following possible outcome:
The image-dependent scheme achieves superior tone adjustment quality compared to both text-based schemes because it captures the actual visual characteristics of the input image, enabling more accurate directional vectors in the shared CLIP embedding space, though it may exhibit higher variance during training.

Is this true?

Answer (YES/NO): NO